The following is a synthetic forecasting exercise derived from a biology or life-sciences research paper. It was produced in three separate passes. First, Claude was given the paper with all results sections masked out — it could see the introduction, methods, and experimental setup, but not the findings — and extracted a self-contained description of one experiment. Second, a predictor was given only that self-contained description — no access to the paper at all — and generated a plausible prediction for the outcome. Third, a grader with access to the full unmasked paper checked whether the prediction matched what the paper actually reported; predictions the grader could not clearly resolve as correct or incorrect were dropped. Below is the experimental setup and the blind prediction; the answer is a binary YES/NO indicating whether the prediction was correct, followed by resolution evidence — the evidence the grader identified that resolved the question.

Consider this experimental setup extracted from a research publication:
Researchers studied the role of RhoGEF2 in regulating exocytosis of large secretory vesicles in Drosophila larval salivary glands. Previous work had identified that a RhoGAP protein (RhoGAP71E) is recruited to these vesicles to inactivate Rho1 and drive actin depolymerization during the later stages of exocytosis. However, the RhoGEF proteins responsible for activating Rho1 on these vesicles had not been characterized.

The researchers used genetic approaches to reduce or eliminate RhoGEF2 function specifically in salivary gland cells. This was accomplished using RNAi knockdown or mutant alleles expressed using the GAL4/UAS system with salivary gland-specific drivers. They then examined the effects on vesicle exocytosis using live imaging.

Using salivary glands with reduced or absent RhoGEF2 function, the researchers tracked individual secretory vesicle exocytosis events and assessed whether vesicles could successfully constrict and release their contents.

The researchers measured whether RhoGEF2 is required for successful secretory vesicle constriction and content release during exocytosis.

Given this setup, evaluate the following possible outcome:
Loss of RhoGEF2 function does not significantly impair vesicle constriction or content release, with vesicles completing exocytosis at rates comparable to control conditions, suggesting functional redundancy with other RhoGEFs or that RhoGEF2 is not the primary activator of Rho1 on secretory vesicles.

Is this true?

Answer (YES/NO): NO